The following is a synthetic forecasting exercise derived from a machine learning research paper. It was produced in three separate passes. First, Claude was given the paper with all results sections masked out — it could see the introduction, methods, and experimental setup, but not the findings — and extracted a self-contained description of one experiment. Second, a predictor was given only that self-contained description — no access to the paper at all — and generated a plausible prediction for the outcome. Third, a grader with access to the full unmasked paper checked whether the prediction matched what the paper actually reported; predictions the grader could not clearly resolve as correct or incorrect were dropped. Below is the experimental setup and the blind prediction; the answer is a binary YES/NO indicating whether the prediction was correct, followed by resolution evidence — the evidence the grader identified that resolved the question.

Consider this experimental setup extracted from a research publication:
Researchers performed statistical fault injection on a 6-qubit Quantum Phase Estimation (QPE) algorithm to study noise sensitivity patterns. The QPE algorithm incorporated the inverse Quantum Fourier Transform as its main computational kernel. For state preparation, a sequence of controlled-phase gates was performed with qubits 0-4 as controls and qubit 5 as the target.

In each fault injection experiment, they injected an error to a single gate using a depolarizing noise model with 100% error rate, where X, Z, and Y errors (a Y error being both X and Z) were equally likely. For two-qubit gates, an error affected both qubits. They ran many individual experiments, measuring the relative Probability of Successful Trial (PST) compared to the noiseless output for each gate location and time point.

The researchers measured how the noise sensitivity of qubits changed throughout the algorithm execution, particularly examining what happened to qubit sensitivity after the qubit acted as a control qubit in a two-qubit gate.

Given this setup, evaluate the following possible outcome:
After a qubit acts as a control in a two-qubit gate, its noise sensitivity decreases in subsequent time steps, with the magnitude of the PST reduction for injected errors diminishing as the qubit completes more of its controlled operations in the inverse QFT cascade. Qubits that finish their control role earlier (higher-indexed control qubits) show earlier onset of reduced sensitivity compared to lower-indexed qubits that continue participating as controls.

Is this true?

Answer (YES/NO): NO